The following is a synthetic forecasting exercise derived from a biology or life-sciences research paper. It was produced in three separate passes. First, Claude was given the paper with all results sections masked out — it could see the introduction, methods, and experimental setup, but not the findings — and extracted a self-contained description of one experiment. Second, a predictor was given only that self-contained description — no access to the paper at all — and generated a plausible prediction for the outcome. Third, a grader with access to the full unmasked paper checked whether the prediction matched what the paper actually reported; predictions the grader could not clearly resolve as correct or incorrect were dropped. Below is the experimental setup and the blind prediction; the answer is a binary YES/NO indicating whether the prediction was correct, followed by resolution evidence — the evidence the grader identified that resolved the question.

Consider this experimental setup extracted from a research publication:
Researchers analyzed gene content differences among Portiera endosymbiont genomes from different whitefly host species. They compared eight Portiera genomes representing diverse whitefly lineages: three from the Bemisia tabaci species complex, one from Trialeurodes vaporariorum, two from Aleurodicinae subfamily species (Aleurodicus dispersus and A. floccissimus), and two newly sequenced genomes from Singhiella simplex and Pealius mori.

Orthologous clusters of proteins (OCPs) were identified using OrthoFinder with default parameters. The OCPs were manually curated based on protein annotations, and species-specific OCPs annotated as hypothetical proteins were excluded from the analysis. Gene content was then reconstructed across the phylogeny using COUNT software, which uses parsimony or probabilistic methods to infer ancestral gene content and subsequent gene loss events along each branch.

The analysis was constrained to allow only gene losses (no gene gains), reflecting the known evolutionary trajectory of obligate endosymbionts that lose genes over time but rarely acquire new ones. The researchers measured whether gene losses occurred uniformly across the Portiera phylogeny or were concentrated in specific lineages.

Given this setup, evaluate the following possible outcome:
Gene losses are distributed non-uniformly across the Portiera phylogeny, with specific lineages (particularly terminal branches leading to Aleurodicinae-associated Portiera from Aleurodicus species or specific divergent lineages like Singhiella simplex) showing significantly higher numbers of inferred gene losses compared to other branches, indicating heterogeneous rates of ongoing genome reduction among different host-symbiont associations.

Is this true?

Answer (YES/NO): NO